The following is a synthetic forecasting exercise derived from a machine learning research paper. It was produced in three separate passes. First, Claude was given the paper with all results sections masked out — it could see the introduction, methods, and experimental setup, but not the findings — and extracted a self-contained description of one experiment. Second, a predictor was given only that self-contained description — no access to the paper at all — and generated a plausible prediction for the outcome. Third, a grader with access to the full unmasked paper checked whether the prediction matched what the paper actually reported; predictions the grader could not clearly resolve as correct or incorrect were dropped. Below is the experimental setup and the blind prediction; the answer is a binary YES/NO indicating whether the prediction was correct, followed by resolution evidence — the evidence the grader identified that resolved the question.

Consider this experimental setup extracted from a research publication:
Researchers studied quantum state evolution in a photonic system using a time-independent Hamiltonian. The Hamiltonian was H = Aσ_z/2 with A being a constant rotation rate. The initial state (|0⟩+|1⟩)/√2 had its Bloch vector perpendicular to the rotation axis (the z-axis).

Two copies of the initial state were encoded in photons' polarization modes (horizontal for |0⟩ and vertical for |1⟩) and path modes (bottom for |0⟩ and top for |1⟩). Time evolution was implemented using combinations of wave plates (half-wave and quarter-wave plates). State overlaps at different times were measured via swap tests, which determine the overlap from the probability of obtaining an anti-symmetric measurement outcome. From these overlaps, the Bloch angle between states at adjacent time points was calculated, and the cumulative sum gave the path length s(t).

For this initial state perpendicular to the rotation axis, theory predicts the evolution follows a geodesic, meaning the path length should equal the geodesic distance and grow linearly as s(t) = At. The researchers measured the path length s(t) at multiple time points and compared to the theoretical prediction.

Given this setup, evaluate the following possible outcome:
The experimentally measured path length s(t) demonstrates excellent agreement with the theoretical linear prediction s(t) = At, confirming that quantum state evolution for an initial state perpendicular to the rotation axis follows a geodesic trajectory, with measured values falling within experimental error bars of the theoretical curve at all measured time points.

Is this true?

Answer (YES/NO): YES